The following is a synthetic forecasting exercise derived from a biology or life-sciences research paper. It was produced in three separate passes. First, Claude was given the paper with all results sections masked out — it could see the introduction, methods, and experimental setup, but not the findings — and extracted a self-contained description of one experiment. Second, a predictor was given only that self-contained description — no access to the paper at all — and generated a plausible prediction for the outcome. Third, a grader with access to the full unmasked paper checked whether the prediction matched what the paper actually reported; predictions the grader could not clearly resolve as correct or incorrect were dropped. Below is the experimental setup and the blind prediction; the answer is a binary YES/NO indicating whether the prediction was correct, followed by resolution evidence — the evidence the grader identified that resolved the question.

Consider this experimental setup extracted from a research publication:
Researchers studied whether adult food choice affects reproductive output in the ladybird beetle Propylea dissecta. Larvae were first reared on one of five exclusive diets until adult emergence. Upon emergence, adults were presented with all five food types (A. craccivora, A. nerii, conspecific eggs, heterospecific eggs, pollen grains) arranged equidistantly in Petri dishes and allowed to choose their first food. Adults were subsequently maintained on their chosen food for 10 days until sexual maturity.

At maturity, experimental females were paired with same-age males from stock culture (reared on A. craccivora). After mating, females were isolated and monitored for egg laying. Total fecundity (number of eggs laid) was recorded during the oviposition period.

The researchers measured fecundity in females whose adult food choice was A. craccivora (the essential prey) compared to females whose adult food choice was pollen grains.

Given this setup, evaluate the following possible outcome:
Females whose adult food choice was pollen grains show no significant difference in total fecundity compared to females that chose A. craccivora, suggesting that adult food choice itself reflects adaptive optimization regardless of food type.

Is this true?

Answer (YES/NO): YES